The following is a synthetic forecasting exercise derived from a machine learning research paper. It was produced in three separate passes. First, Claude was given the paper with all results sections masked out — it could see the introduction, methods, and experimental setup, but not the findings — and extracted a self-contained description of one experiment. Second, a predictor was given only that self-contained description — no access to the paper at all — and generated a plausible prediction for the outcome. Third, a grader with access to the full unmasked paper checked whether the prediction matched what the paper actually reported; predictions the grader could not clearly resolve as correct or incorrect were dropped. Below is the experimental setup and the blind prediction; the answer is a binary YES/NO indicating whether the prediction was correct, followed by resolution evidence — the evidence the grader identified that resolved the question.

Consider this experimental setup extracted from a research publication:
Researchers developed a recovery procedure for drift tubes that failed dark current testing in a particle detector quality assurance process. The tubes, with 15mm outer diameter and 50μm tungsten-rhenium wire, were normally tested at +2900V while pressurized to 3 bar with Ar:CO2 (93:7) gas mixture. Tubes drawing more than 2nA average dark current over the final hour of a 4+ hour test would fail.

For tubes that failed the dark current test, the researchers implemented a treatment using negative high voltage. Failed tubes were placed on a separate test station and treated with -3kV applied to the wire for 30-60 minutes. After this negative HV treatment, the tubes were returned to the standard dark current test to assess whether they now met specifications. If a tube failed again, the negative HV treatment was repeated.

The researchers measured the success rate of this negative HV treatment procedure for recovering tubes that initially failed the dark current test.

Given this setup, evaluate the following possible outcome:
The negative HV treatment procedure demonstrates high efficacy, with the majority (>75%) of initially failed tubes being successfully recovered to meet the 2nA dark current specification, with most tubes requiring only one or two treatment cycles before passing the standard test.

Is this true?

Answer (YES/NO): YES